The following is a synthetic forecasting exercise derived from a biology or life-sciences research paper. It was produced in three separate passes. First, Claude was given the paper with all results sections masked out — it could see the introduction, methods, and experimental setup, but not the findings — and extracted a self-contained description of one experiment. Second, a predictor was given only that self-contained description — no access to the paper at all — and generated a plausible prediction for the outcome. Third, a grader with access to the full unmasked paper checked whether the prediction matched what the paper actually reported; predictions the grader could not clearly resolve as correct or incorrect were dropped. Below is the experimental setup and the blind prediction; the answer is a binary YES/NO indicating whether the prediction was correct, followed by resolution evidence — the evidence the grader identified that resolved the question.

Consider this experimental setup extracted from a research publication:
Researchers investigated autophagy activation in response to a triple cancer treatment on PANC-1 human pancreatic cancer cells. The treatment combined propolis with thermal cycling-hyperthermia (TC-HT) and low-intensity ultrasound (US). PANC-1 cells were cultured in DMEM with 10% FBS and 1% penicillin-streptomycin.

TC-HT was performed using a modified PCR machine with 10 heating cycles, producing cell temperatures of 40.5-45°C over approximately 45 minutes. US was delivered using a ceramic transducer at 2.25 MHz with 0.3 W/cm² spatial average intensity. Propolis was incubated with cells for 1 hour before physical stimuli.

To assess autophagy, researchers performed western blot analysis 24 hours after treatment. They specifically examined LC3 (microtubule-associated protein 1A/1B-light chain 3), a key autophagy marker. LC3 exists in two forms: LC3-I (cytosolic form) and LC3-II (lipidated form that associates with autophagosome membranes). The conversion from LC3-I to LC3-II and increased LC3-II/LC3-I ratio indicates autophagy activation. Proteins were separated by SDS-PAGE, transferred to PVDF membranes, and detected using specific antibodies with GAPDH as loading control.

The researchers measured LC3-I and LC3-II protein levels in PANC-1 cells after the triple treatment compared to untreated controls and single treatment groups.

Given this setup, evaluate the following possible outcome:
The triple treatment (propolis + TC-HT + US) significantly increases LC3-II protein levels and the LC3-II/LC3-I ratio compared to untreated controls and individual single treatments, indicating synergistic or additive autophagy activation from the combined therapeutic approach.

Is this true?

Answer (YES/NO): YES